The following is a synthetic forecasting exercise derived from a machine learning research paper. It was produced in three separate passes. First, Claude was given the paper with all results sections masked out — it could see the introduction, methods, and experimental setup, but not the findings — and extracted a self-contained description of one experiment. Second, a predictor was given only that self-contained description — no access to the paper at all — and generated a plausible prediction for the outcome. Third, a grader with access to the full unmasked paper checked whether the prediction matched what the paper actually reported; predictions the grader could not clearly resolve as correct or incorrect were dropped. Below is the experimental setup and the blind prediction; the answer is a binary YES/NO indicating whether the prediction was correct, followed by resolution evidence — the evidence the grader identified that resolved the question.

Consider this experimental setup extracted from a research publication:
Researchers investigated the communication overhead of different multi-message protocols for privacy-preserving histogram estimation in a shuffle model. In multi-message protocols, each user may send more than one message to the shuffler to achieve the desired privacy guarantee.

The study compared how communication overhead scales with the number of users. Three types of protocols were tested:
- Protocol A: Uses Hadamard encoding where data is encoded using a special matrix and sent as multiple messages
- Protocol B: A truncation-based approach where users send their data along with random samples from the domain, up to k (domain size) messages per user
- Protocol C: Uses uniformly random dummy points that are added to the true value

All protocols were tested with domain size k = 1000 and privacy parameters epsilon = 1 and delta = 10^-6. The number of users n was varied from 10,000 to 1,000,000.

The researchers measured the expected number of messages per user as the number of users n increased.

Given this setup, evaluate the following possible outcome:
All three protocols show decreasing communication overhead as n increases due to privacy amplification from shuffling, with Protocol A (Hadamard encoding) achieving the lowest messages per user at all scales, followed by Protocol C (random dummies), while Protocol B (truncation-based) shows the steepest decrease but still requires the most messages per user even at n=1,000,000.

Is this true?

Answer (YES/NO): NO